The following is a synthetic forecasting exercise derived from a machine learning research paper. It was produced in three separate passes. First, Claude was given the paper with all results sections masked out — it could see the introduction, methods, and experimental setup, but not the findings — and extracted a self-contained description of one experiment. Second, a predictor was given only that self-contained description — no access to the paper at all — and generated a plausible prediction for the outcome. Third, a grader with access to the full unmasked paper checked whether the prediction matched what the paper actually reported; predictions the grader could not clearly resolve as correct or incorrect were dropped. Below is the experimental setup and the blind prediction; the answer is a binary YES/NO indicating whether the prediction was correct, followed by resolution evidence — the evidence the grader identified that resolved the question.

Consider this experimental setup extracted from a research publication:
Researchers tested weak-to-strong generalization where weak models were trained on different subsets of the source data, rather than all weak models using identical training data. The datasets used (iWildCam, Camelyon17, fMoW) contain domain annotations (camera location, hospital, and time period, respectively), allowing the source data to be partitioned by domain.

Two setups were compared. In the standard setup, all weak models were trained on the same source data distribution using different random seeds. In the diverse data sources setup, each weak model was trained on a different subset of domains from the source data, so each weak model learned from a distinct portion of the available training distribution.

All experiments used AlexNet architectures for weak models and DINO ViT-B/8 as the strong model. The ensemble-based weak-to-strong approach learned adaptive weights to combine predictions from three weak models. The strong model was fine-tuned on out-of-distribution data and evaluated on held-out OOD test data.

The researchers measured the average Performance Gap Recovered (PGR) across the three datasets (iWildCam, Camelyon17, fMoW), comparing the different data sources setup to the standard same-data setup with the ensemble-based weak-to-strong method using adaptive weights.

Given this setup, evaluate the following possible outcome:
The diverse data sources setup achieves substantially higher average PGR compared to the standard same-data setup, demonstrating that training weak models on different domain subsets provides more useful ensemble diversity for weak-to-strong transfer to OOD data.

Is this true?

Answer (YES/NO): NO